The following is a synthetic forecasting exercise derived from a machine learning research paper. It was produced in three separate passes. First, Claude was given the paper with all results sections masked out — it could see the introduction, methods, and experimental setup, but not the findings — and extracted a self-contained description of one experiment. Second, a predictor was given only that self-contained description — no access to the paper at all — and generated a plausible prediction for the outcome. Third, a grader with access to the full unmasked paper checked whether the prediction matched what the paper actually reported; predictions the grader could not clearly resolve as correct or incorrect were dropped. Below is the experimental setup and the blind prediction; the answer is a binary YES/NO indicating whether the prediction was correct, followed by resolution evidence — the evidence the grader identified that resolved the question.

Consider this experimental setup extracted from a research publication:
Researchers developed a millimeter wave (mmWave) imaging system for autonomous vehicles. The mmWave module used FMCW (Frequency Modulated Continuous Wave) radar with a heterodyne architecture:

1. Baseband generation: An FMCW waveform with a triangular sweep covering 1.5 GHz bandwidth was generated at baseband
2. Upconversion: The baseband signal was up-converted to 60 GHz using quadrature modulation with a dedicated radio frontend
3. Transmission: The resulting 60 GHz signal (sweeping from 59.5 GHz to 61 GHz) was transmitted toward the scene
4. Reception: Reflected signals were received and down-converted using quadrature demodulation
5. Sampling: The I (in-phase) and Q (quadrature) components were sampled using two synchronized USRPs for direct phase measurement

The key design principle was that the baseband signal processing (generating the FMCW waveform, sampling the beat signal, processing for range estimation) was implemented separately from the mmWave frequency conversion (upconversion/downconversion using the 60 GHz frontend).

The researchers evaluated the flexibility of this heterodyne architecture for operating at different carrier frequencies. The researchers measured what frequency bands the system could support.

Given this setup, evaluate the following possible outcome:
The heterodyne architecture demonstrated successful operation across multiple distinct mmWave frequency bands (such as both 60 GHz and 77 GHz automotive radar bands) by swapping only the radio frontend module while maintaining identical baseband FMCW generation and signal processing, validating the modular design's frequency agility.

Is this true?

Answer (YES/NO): NO